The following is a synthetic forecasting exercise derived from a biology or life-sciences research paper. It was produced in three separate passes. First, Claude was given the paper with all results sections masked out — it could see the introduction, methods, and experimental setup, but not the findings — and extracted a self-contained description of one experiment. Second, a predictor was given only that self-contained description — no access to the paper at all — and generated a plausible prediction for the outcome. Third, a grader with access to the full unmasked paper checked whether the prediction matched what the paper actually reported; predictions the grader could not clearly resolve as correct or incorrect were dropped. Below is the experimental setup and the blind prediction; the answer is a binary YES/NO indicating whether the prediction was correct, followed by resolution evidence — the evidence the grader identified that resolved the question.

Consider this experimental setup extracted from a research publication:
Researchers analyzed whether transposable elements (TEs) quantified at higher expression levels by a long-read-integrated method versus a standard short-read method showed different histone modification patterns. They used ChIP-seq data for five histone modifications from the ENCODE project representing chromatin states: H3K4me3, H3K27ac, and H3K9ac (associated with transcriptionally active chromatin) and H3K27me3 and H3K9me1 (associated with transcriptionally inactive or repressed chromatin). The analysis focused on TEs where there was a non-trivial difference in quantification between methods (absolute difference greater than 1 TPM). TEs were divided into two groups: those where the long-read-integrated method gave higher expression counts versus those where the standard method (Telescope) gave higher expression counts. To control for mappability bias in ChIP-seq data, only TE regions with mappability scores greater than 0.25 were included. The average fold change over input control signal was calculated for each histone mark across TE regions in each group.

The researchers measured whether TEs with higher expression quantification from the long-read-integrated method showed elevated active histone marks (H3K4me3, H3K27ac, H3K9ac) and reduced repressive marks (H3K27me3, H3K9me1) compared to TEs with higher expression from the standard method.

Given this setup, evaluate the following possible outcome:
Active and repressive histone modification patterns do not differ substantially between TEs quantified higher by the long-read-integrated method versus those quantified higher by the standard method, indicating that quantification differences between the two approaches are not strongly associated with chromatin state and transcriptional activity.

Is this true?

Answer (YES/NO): NO